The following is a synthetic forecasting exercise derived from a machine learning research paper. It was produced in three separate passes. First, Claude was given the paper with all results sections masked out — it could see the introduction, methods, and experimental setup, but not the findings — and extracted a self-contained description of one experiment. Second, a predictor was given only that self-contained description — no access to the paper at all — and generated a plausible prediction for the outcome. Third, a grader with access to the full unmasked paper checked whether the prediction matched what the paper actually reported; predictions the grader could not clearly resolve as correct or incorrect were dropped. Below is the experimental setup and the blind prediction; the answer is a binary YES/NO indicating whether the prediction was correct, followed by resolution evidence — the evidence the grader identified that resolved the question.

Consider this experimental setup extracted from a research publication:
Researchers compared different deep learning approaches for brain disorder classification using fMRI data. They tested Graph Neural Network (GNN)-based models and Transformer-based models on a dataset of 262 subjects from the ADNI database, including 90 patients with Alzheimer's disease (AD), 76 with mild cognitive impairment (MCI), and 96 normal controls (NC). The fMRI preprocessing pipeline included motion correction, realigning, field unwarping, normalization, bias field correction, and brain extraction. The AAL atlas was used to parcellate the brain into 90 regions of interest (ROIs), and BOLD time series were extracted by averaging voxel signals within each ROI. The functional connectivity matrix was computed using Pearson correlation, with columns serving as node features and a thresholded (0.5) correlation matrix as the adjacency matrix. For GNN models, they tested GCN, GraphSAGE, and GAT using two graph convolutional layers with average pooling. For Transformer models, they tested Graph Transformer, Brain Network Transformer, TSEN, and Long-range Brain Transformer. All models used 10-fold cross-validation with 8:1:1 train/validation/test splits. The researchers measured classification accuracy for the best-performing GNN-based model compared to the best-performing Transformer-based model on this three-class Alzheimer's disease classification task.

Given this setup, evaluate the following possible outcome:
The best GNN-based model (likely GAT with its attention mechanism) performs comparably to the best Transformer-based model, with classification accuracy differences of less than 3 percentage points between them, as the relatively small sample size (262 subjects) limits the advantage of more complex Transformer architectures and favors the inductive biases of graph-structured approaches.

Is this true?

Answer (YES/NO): NO